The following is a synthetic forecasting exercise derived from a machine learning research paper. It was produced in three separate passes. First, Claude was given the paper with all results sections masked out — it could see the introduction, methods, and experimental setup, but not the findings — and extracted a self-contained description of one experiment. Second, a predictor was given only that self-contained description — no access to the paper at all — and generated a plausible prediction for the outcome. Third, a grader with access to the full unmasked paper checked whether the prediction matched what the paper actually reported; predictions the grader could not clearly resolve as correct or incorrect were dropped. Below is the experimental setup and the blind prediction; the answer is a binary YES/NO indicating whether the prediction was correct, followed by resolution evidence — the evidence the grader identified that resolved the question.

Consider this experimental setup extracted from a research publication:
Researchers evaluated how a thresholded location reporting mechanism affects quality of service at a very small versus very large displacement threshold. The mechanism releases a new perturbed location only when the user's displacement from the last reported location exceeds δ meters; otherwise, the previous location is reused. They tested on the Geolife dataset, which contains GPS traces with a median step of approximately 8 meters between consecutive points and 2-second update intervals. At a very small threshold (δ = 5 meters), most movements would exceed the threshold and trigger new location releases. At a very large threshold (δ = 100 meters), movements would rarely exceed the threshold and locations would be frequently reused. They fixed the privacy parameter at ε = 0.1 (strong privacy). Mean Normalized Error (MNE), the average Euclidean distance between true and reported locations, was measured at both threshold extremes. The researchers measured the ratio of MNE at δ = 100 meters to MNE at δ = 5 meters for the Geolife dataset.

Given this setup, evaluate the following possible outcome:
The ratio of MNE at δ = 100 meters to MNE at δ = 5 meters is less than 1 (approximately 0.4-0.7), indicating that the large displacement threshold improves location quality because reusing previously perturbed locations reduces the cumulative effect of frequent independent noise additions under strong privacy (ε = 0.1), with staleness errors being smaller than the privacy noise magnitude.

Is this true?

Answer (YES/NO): NO